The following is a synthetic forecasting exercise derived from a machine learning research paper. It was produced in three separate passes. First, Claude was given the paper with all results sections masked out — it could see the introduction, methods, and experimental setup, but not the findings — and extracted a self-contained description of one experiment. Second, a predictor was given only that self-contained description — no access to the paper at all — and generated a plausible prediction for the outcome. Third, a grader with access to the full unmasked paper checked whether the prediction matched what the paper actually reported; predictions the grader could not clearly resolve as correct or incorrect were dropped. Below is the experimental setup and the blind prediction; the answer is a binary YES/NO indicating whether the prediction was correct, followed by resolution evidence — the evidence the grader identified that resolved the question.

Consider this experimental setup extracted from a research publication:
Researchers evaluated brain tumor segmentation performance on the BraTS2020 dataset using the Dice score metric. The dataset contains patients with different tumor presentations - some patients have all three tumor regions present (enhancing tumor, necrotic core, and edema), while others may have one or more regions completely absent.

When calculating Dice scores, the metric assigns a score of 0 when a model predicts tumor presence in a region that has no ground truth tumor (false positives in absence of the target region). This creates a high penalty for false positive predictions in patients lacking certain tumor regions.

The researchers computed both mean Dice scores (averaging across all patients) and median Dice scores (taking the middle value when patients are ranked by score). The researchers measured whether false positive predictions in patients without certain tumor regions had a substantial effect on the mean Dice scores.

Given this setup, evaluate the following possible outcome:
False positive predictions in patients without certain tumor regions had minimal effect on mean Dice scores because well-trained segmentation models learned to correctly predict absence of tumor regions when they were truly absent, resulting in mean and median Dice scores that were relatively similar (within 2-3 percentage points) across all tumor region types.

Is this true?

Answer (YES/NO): NO